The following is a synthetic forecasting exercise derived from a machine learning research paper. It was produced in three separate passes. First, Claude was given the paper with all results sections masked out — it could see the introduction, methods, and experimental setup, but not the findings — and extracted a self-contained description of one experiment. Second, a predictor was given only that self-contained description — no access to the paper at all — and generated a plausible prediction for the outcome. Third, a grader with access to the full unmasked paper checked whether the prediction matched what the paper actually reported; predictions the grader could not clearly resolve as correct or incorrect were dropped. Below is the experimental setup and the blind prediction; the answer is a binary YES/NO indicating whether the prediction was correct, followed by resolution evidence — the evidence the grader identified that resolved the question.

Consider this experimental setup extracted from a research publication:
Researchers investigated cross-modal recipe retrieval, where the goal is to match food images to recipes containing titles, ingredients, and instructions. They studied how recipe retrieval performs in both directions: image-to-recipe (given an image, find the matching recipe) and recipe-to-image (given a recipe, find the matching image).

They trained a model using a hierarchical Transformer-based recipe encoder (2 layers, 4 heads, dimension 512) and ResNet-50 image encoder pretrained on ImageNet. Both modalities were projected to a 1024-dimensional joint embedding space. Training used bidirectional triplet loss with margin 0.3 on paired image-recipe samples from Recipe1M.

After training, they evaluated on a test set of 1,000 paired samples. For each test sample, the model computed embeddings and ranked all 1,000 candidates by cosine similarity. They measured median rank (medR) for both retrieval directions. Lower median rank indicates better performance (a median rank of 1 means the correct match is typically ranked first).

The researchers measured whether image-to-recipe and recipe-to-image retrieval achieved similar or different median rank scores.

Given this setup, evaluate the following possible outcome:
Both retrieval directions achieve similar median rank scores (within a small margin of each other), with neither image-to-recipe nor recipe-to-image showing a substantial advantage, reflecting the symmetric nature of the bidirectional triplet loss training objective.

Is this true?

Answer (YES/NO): YES